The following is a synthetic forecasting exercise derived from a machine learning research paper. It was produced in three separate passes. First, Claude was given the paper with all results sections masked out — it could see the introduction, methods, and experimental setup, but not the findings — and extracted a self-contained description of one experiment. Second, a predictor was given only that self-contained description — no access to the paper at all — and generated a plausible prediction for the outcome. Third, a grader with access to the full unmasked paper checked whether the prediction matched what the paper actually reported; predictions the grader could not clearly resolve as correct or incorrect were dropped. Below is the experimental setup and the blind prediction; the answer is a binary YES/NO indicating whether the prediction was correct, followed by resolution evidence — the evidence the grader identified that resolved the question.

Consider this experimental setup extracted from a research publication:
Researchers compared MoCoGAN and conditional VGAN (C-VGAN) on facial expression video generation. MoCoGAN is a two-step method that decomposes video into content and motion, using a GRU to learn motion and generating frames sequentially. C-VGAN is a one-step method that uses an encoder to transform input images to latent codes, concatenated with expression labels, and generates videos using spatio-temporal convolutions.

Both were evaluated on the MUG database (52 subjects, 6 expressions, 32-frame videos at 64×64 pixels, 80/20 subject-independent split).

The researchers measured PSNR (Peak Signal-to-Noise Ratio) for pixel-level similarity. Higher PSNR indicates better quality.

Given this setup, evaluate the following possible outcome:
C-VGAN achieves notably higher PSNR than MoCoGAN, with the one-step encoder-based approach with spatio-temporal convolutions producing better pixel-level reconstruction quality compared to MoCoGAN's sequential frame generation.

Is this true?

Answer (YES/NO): YES